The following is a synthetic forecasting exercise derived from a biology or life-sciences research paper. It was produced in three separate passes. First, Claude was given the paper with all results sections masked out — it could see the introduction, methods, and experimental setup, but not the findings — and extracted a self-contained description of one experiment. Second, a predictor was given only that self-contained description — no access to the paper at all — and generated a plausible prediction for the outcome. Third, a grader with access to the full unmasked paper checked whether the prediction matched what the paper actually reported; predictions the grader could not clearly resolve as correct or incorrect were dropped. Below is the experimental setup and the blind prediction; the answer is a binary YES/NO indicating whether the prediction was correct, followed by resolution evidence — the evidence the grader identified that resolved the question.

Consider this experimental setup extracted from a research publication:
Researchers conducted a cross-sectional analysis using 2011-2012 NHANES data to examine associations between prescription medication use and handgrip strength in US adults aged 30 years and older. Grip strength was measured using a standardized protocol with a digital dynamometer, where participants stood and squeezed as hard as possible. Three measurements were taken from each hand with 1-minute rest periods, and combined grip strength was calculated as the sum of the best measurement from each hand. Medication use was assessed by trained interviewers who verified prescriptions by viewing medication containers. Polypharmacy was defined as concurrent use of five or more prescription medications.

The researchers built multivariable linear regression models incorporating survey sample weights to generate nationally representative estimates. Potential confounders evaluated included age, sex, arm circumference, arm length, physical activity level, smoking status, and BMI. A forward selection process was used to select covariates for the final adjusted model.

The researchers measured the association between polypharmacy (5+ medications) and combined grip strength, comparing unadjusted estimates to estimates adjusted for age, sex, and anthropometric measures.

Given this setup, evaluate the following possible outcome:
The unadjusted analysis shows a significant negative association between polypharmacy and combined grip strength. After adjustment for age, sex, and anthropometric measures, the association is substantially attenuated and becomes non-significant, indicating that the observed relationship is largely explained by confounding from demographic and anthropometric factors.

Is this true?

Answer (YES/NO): NO